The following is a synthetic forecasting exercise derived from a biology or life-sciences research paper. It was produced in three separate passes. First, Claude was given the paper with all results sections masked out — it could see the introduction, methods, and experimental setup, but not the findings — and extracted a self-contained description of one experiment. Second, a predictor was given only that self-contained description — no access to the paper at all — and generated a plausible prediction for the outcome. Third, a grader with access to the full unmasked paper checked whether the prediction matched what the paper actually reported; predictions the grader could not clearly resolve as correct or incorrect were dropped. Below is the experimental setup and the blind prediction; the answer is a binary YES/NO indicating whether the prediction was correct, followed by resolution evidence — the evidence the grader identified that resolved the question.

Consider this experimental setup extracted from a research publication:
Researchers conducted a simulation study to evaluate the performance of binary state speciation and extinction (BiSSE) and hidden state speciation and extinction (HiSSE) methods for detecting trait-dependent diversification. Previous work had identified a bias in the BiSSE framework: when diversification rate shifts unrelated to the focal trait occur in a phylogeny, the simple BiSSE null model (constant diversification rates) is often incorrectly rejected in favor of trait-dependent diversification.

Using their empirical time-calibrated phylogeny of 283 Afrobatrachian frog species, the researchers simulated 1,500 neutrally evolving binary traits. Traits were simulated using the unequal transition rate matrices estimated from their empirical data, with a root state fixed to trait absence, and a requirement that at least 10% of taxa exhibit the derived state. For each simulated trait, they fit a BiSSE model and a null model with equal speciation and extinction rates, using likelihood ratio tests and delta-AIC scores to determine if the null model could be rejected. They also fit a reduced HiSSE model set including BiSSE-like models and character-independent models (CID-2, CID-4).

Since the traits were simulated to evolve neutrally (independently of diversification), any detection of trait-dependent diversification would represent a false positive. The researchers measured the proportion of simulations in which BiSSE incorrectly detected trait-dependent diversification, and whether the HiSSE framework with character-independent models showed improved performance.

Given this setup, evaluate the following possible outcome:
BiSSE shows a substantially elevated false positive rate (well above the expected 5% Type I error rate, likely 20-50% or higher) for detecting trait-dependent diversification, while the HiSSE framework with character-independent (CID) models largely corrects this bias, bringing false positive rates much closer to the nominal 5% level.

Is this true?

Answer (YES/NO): YES